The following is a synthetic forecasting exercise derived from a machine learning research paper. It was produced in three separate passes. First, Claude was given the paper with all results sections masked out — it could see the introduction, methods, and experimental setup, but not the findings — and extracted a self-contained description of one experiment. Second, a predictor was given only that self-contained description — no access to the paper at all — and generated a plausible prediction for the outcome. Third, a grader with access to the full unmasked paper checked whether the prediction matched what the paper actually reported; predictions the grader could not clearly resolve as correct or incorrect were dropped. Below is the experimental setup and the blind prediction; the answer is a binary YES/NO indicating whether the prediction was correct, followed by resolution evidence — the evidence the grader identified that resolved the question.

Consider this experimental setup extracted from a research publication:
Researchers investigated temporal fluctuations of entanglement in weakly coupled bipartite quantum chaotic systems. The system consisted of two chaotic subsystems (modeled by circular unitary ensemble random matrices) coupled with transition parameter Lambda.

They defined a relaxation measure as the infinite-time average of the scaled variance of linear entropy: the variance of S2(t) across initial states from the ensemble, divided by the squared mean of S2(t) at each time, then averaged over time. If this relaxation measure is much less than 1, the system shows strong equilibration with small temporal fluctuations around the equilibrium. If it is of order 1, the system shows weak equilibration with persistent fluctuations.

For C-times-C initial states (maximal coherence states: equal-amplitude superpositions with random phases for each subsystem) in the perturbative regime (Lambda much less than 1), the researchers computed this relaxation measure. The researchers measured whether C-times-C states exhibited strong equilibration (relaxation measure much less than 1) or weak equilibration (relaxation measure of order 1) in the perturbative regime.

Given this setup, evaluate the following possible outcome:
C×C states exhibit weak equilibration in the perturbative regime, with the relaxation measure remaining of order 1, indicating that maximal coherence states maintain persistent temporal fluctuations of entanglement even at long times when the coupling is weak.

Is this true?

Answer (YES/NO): NO